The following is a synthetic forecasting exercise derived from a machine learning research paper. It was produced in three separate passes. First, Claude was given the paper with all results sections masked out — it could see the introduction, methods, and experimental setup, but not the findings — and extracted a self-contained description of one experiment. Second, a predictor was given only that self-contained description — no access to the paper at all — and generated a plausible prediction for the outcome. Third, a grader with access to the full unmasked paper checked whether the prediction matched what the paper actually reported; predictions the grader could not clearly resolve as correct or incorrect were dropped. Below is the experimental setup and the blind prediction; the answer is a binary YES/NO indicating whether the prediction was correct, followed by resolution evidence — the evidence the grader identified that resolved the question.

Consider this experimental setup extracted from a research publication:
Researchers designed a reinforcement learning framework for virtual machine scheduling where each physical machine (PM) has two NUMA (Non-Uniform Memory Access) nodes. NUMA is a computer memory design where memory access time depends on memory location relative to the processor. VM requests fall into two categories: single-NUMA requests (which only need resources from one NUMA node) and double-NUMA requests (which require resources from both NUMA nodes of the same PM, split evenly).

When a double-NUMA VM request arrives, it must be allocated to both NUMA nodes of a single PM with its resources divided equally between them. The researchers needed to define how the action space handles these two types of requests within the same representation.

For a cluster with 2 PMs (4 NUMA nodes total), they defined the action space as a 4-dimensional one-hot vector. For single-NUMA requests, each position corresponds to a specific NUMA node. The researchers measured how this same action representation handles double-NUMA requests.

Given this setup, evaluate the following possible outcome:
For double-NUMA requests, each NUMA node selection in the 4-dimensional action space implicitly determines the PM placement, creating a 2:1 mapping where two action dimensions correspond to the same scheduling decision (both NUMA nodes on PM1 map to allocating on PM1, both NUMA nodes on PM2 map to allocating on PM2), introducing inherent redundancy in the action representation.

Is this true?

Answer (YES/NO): YES